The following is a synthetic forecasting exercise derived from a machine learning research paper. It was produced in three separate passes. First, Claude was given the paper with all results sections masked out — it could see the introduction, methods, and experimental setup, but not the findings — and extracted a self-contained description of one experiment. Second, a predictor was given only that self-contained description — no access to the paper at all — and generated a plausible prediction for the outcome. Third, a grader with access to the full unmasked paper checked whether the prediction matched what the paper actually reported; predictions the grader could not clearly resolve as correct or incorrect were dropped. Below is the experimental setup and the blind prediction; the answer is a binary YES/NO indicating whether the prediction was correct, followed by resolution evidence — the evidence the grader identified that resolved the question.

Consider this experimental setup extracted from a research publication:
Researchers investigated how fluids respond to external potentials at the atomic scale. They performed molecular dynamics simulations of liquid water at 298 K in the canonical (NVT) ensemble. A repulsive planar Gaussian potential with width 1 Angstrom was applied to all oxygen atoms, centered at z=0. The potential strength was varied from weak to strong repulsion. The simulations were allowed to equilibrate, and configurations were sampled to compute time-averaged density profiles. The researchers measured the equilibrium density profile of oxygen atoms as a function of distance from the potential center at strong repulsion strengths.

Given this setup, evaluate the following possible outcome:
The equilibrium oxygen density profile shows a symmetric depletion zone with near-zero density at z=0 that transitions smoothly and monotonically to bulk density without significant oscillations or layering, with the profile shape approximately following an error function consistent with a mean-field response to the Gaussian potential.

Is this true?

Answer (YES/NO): NO